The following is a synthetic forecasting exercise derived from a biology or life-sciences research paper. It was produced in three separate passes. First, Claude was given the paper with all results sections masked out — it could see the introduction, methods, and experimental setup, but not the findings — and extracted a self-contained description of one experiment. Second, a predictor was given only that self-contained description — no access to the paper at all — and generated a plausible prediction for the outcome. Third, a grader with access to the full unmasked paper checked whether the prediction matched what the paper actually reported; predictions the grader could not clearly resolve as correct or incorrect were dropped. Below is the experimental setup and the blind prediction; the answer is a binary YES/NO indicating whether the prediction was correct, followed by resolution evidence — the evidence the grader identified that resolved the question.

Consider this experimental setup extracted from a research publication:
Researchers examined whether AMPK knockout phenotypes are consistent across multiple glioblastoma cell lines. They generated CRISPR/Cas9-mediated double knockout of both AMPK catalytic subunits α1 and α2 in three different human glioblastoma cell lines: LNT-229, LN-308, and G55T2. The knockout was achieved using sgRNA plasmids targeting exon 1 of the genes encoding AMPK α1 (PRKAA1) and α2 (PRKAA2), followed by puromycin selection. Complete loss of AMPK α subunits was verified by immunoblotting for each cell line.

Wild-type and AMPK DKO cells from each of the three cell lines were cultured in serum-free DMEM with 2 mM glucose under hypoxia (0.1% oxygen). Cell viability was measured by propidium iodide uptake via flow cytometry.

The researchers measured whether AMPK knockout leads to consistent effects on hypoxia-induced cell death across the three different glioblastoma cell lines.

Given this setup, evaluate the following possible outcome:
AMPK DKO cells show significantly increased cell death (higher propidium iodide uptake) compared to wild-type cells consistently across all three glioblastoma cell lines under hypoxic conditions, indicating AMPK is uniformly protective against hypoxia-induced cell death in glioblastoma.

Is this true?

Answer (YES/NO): YES